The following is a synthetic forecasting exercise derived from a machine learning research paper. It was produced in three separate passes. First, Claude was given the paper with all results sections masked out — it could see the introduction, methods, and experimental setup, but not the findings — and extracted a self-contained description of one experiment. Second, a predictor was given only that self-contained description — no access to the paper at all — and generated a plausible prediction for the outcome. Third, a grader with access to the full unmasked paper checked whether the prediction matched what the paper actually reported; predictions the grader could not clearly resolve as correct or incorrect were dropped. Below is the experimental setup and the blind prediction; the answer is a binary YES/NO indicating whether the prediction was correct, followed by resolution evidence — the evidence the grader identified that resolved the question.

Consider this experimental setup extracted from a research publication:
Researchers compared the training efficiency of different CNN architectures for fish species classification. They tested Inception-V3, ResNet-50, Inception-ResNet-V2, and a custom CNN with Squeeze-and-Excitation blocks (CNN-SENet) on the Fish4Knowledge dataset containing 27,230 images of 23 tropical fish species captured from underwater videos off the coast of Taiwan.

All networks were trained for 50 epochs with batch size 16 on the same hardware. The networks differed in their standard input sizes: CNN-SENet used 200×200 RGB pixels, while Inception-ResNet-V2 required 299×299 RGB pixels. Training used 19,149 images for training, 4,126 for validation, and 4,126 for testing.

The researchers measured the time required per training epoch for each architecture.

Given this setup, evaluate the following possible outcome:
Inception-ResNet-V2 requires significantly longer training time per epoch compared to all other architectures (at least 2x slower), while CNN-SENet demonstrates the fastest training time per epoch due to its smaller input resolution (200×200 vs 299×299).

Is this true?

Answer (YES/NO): YES